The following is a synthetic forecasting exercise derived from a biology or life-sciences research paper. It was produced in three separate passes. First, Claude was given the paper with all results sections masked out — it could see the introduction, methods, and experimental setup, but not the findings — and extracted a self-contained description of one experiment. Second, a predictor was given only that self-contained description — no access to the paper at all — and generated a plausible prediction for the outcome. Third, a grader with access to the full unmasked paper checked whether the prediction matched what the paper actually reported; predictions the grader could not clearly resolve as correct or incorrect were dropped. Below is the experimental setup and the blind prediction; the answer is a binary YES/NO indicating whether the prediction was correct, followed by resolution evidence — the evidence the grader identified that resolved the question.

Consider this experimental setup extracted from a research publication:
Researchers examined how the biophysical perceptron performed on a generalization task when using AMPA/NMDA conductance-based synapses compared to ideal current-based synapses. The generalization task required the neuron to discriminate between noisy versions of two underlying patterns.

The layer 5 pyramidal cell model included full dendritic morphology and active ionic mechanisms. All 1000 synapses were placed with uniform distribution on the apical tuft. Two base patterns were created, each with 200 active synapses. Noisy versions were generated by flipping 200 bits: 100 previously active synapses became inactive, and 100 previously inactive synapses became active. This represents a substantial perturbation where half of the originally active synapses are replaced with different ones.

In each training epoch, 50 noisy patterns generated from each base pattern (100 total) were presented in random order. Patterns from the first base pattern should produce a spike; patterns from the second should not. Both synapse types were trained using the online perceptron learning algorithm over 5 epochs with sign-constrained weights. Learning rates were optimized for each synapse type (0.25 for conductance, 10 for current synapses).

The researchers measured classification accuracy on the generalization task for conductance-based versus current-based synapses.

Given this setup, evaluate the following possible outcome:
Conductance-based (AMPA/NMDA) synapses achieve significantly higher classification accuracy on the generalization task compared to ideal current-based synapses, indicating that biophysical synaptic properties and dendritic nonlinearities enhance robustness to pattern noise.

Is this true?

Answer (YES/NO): NO